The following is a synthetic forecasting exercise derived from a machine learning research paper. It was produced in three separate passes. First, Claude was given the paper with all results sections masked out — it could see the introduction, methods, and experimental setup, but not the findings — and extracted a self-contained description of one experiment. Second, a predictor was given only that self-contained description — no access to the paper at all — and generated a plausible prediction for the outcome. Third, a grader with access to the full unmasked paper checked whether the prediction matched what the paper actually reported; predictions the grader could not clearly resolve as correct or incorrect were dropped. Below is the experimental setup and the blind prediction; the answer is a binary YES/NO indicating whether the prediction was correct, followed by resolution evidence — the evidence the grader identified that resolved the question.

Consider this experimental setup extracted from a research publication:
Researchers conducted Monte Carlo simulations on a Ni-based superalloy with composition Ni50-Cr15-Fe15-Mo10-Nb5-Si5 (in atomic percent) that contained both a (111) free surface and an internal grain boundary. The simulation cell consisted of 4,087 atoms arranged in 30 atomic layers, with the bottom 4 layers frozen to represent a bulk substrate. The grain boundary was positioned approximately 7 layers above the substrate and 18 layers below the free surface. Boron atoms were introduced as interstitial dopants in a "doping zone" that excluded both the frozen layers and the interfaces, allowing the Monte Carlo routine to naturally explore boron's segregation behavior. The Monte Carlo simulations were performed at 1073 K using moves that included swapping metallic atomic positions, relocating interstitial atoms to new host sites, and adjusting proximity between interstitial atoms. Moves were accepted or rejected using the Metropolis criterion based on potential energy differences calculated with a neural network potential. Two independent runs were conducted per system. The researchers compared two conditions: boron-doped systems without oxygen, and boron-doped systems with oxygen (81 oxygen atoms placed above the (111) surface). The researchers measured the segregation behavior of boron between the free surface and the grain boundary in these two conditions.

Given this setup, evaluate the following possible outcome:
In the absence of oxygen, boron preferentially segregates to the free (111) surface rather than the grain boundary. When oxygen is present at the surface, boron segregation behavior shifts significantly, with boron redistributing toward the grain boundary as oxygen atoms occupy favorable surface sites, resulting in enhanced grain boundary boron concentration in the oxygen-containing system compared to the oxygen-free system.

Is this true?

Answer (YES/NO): NO